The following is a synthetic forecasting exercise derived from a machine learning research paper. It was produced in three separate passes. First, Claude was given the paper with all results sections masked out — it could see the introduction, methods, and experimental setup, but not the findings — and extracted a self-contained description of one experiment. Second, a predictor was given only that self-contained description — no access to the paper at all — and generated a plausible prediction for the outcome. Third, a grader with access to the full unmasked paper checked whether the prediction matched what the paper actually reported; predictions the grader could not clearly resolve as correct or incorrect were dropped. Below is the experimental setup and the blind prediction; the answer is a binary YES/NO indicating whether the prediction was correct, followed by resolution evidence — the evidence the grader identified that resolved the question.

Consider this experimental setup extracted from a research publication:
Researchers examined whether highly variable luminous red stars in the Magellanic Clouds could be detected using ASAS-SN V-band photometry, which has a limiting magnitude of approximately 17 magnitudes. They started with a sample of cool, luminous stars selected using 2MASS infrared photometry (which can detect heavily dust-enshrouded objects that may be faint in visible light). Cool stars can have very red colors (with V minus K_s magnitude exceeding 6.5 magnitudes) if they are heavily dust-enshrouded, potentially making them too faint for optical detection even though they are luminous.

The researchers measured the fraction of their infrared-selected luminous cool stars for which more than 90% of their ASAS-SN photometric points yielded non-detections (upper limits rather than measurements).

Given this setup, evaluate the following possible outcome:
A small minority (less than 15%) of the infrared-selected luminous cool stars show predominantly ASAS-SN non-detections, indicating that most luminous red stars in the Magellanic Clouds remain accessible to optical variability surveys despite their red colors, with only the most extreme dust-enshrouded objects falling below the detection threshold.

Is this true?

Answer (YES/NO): YES